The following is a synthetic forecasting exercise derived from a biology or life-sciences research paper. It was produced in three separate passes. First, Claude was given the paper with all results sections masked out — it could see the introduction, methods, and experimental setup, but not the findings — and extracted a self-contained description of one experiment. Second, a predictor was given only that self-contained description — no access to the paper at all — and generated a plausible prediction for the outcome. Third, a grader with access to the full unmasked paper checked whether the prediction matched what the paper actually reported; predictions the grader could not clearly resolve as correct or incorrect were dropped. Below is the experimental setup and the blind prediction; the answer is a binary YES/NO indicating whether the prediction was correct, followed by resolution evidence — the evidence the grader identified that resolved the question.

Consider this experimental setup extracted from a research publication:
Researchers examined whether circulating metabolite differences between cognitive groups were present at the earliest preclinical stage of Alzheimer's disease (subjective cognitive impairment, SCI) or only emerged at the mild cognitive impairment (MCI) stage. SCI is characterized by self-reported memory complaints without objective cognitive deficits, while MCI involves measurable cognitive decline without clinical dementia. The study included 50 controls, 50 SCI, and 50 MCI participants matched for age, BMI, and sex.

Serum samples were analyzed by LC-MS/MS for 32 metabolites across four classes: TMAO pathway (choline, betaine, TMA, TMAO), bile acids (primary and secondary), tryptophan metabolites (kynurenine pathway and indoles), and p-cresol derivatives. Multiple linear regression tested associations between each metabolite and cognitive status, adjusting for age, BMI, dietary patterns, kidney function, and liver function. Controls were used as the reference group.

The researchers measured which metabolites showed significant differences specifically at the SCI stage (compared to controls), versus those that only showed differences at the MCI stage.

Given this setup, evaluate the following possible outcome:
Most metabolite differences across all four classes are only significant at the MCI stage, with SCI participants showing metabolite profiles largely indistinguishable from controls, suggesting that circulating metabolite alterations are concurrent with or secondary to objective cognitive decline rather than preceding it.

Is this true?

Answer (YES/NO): NO